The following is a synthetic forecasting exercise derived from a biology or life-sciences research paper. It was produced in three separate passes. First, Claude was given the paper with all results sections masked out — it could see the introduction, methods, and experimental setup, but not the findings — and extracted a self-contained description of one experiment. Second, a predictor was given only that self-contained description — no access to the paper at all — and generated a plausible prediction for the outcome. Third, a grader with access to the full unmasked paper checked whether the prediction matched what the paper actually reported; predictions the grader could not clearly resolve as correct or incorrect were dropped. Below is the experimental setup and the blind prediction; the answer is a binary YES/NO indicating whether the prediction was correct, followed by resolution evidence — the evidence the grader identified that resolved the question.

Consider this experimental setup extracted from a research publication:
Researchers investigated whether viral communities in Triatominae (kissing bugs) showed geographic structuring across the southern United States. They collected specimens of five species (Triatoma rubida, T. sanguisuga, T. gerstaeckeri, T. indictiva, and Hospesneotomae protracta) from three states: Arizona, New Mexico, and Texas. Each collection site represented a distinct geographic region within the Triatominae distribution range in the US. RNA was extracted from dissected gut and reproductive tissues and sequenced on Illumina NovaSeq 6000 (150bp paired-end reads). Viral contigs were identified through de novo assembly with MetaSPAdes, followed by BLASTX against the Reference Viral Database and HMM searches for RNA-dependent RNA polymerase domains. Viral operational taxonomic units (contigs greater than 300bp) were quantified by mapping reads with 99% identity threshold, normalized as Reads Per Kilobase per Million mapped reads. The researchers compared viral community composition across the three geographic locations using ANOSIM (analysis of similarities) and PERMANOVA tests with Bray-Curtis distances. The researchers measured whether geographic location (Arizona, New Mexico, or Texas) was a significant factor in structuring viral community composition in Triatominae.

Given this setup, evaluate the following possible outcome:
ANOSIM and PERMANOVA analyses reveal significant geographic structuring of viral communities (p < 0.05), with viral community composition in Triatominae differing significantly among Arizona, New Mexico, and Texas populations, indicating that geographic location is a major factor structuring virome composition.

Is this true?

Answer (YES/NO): NO